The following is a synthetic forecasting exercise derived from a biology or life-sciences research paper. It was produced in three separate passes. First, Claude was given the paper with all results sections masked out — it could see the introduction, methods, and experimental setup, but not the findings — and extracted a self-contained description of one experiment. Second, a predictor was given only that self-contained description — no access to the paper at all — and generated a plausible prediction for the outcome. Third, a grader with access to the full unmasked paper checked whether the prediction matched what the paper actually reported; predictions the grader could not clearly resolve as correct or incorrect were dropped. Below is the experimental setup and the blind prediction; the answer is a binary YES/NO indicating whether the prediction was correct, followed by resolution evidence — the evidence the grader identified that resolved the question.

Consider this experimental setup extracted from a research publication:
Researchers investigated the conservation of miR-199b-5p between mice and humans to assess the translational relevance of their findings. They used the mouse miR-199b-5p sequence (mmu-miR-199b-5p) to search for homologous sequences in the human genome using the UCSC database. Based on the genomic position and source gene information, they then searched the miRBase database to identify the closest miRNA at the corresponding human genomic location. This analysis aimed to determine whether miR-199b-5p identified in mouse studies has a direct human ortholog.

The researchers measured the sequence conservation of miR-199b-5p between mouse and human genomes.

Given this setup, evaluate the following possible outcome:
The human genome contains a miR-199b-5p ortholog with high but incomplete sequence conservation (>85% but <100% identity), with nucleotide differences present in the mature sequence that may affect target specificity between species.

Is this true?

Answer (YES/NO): YES